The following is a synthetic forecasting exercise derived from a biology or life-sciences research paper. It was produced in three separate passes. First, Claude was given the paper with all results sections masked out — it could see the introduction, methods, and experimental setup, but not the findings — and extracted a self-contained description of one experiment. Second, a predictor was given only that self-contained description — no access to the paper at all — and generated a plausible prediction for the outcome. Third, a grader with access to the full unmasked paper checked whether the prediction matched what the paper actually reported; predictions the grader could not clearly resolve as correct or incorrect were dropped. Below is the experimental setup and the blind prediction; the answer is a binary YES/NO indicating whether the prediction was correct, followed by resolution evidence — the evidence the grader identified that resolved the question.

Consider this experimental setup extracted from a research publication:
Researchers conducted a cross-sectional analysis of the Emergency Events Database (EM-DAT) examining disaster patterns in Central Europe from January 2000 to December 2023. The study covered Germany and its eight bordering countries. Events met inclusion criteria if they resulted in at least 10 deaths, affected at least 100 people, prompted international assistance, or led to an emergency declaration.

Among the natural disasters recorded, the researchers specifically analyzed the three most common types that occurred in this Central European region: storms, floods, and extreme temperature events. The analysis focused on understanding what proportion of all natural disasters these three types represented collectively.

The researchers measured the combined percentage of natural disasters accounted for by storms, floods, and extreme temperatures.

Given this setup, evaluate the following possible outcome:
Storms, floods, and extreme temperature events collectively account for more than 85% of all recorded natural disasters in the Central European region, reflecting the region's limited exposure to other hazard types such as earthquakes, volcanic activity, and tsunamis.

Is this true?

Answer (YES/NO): YES